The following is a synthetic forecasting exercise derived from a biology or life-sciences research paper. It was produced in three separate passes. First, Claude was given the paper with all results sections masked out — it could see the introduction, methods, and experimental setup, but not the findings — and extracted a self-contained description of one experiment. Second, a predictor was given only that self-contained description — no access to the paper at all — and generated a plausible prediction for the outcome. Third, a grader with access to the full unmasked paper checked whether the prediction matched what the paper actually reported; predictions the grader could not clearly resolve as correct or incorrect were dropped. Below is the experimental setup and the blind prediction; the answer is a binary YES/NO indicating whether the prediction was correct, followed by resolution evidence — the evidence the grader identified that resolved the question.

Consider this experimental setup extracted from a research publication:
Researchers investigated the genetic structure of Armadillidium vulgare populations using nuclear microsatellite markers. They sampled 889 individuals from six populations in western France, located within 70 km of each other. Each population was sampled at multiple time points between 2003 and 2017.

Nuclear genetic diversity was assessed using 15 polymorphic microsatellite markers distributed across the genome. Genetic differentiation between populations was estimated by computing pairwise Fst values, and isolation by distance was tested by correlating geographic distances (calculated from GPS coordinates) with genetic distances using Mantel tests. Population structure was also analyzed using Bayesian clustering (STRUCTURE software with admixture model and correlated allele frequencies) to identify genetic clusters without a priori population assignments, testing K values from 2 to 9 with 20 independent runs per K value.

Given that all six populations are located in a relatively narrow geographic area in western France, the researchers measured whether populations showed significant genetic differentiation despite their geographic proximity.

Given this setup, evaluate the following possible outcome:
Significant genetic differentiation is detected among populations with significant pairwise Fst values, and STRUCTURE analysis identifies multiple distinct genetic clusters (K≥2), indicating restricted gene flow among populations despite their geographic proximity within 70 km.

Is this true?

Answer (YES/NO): YES